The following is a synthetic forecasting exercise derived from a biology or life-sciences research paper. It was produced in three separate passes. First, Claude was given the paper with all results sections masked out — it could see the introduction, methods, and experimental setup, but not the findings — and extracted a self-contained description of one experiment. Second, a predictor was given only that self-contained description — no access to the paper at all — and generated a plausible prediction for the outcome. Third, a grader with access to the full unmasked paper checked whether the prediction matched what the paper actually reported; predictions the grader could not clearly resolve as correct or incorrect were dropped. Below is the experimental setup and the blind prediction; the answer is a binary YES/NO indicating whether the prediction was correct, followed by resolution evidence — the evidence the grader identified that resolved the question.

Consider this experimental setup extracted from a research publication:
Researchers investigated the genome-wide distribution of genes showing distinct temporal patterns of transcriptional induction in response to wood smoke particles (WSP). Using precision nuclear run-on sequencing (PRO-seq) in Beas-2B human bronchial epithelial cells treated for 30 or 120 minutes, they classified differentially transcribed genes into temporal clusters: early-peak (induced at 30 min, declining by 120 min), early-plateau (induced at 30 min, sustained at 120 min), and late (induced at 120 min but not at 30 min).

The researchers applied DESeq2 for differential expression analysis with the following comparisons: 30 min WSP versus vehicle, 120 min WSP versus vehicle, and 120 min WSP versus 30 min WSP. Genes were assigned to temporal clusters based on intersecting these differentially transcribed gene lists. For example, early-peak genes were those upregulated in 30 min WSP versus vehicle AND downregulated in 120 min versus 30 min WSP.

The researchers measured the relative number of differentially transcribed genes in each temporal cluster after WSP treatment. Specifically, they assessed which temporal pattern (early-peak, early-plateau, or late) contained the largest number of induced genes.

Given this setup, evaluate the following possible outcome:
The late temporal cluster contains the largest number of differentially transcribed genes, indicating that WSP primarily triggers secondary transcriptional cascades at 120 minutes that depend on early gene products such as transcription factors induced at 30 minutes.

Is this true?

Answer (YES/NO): NO